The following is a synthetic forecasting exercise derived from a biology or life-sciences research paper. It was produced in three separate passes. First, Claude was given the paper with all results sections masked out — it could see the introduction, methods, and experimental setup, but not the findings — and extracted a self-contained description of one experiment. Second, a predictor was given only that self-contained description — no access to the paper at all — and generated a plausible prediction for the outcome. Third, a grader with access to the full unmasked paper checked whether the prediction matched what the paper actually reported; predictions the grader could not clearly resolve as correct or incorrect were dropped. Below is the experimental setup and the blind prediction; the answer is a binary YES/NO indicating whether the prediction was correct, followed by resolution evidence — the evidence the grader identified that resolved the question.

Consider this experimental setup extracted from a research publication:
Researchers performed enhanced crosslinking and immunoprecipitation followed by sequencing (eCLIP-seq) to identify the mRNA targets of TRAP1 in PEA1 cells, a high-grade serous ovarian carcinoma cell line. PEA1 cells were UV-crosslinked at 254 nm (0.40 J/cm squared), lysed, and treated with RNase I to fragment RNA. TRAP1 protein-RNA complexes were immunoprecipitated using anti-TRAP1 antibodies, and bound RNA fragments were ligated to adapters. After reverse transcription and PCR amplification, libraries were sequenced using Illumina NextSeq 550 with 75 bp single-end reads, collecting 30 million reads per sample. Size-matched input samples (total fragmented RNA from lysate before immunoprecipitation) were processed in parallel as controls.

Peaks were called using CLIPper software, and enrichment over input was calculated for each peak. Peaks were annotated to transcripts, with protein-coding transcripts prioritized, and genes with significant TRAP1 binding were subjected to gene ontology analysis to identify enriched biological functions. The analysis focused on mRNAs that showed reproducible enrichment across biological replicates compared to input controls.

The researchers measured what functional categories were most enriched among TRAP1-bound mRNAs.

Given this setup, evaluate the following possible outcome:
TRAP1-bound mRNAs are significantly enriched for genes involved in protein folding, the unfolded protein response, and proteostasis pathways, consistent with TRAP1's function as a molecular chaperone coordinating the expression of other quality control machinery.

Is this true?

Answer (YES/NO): NO